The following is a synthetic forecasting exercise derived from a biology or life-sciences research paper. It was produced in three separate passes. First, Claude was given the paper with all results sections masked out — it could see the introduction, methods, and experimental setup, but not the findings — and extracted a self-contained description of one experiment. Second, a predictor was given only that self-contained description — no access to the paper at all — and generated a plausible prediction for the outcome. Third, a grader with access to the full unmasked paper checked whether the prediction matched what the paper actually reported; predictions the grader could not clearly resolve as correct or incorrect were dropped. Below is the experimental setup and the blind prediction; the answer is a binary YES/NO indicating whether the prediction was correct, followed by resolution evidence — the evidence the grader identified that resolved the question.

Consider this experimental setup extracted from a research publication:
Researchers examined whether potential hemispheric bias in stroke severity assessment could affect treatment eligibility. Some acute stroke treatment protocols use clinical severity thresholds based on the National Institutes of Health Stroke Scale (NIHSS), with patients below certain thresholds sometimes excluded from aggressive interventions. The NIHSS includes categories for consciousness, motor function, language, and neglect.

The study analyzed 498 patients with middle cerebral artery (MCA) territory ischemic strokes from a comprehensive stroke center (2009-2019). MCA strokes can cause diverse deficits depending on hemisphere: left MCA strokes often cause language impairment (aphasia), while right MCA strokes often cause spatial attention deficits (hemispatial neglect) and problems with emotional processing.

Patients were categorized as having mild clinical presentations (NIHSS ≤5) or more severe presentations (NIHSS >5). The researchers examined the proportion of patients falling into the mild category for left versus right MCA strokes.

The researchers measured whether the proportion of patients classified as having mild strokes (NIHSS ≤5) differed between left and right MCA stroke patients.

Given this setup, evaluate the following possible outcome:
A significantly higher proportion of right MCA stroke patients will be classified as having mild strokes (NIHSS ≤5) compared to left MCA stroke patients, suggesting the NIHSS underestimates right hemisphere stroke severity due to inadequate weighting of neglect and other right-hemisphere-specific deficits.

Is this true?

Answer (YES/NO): YES